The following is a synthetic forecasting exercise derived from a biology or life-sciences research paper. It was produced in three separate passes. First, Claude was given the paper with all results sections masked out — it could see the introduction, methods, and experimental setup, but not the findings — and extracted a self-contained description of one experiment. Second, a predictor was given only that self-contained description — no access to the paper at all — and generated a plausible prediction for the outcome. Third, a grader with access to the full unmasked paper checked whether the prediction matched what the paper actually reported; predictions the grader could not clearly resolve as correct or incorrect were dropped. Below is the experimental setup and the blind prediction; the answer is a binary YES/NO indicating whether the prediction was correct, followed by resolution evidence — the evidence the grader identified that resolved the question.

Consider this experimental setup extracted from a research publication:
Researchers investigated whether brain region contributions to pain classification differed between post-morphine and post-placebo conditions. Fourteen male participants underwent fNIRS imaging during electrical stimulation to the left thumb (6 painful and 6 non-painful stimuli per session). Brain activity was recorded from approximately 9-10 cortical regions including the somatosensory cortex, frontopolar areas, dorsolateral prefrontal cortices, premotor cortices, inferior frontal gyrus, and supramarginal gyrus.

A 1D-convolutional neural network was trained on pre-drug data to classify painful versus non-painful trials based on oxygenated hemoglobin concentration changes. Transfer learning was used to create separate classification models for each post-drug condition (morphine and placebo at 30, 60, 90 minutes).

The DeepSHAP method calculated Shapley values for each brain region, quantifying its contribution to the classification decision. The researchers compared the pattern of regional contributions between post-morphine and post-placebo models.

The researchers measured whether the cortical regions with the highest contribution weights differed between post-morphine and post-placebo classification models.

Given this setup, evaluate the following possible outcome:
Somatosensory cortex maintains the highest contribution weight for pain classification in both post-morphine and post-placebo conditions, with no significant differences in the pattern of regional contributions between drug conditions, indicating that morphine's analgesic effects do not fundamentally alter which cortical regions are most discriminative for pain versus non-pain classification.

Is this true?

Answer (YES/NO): NO